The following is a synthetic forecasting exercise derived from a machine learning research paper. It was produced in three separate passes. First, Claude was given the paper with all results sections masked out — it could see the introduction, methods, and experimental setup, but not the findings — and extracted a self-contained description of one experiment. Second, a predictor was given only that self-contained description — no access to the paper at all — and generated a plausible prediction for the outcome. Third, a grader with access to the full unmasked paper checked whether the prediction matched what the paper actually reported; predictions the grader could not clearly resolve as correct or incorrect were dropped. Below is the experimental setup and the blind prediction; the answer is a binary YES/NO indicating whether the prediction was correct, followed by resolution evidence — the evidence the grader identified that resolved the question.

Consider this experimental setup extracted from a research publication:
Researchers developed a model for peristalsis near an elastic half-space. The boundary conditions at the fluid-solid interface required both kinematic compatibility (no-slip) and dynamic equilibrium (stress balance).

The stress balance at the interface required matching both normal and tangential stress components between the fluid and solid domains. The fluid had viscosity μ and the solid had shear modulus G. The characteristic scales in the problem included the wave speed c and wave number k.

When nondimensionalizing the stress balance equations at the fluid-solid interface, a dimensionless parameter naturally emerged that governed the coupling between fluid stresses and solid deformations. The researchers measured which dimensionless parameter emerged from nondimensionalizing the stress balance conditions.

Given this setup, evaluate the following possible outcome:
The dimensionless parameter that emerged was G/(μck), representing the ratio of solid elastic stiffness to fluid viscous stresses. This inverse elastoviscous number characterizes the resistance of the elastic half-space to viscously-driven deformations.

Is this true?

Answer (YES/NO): YES